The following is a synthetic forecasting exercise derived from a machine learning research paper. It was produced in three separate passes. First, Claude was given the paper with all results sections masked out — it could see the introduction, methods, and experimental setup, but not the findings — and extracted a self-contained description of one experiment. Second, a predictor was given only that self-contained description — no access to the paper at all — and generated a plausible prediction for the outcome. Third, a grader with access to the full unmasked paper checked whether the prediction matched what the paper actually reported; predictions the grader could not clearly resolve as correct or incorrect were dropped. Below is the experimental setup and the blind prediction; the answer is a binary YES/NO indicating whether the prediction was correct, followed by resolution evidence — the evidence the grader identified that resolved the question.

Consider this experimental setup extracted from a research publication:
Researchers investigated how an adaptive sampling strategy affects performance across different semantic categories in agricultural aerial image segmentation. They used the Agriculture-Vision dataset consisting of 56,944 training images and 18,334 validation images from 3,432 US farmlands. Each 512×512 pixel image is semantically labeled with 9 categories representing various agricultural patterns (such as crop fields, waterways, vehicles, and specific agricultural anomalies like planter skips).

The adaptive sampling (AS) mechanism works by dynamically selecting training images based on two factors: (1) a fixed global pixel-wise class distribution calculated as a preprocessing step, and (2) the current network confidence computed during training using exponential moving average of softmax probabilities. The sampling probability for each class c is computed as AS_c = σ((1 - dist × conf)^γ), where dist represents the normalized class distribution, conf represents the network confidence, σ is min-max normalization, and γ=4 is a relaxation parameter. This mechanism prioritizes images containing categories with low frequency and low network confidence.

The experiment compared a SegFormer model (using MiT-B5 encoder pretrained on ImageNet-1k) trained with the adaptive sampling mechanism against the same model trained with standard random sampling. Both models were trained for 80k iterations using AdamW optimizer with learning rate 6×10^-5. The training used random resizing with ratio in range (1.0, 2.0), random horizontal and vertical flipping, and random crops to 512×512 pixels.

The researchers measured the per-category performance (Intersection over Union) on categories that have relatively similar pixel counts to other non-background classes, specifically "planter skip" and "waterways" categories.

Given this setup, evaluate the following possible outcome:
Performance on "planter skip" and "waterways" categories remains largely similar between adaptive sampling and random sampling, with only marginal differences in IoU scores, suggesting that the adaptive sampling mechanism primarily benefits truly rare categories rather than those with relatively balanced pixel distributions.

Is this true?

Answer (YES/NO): NO